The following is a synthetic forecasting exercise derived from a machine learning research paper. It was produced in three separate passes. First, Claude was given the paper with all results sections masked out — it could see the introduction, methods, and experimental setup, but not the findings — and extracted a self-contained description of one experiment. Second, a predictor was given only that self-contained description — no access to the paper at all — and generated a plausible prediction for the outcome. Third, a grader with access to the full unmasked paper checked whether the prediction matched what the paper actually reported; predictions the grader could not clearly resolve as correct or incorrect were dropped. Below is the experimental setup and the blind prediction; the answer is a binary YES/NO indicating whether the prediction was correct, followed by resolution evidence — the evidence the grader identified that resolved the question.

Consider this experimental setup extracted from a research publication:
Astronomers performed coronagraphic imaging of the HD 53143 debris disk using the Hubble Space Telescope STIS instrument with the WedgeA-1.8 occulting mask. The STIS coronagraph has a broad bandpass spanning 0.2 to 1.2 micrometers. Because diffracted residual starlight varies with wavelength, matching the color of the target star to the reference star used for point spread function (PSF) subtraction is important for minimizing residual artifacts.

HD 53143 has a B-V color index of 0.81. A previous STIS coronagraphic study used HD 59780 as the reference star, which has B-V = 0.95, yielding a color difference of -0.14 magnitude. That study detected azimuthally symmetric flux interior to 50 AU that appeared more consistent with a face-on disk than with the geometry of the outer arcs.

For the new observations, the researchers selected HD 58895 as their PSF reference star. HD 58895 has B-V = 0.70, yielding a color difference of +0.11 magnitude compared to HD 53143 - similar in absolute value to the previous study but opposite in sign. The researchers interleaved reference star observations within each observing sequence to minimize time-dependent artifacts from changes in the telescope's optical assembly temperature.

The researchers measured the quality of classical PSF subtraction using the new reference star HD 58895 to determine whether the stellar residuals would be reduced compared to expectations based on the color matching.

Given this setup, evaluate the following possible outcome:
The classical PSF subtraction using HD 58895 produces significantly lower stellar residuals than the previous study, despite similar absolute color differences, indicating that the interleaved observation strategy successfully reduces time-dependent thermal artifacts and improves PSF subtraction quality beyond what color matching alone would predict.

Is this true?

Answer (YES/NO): NO